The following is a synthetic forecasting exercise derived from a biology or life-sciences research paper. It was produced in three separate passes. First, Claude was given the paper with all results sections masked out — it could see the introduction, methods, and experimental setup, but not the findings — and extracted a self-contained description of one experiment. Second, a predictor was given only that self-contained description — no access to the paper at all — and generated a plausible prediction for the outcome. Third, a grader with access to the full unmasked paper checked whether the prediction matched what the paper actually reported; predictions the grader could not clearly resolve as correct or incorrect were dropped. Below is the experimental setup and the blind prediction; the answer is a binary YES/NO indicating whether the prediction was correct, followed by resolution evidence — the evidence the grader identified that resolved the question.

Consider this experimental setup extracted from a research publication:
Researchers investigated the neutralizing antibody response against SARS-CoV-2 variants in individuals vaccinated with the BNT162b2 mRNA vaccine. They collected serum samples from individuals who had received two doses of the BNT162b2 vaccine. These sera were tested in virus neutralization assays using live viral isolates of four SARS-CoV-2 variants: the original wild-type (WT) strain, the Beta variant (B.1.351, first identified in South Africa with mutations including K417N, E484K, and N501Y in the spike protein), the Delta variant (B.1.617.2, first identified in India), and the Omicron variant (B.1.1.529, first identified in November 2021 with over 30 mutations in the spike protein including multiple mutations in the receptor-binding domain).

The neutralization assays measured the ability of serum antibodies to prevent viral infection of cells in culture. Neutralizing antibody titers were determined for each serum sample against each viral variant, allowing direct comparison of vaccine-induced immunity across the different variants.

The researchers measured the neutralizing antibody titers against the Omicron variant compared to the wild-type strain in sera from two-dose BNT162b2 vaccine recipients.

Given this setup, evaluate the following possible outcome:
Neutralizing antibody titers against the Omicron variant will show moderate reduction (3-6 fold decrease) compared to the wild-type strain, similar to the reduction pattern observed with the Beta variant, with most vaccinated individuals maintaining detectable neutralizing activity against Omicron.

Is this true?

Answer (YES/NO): NO